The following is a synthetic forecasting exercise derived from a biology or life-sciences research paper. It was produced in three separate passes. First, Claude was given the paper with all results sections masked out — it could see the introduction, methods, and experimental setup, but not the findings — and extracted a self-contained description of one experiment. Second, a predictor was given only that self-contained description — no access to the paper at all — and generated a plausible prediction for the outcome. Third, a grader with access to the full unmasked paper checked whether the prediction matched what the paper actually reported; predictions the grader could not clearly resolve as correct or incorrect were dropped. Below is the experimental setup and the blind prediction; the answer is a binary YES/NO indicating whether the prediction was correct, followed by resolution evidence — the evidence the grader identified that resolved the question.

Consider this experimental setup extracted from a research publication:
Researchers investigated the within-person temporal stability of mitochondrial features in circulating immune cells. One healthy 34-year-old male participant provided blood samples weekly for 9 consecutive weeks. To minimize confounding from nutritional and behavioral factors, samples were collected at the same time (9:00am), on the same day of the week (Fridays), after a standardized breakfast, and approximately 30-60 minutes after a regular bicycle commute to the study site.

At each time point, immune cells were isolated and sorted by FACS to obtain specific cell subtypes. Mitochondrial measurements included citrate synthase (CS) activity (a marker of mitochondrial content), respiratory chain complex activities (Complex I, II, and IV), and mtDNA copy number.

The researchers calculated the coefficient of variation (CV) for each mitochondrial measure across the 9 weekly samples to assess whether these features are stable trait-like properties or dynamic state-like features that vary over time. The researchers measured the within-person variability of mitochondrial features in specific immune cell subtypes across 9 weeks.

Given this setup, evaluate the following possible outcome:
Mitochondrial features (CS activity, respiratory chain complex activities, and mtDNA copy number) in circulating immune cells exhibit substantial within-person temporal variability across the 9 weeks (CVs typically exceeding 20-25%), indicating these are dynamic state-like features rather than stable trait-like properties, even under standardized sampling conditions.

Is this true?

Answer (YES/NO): NO